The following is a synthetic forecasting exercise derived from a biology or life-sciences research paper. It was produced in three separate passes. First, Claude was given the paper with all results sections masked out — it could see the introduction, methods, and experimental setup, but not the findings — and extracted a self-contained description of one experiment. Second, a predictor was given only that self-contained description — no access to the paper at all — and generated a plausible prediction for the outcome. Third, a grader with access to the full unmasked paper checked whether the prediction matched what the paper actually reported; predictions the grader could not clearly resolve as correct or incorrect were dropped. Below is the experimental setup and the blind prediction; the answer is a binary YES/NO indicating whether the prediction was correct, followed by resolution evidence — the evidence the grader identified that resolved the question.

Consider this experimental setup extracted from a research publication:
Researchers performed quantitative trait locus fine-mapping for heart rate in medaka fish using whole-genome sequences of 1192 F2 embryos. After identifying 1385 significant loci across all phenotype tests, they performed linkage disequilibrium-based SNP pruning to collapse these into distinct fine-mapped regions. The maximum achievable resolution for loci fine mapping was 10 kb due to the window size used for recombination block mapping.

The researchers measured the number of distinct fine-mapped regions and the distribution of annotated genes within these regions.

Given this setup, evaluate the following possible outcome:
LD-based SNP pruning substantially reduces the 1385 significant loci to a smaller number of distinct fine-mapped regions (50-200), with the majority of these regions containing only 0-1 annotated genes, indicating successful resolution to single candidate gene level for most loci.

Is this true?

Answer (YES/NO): YES